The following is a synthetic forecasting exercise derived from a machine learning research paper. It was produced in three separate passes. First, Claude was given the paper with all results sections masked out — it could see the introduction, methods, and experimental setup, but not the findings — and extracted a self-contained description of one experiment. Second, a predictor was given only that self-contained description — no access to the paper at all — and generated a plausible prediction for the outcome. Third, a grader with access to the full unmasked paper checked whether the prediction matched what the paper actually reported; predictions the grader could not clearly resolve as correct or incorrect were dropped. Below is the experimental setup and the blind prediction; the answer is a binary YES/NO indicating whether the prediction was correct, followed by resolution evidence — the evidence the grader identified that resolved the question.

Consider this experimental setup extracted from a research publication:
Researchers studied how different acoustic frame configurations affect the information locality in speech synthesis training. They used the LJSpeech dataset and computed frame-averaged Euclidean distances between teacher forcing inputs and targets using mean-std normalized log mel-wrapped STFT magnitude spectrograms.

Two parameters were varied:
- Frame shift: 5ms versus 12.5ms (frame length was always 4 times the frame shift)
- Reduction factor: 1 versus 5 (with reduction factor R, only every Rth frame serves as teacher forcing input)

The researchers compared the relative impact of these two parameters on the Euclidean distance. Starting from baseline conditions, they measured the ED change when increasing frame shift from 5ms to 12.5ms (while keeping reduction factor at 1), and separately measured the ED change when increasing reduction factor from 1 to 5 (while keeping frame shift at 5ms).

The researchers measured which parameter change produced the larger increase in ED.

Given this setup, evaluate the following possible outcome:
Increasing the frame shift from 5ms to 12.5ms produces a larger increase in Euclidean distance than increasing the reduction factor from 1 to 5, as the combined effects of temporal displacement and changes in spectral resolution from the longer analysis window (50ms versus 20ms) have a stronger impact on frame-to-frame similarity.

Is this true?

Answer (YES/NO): NO